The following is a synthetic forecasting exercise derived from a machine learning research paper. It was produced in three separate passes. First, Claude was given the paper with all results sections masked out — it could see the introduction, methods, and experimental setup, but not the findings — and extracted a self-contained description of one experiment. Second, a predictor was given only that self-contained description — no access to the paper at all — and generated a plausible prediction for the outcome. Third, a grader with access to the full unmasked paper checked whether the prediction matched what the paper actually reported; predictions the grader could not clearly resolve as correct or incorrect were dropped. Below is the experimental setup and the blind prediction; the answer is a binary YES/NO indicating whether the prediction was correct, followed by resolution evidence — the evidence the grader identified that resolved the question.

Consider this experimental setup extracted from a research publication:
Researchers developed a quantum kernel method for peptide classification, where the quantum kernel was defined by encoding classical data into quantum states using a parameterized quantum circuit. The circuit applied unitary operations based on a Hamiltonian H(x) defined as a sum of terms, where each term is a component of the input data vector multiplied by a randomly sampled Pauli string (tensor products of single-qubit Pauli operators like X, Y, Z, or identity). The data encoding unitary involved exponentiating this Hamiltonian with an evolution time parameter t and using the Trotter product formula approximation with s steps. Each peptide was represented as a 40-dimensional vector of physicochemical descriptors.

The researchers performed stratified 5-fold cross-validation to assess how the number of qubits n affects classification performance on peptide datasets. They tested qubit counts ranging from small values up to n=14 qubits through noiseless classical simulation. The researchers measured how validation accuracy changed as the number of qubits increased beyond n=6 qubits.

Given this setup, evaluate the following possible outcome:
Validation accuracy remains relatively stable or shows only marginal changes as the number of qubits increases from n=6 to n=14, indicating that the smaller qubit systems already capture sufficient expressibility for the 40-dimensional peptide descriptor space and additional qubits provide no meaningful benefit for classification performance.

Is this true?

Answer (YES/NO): YES